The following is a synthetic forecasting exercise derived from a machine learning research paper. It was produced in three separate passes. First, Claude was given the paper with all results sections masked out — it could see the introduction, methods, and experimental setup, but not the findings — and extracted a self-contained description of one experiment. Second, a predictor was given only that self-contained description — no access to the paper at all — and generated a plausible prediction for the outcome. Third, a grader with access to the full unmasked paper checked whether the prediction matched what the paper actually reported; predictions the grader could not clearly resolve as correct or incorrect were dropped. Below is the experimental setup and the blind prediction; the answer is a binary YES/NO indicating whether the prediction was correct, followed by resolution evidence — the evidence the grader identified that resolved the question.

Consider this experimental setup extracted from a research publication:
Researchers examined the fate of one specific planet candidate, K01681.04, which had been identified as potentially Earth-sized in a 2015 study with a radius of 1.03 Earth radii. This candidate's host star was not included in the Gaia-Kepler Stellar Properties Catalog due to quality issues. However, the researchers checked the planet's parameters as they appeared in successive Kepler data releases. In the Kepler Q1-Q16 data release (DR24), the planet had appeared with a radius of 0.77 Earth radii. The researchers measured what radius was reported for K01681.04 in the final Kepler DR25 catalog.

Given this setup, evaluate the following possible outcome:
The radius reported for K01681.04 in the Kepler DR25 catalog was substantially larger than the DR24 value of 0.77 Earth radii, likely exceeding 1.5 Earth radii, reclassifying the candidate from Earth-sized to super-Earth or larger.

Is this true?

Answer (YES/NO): YES